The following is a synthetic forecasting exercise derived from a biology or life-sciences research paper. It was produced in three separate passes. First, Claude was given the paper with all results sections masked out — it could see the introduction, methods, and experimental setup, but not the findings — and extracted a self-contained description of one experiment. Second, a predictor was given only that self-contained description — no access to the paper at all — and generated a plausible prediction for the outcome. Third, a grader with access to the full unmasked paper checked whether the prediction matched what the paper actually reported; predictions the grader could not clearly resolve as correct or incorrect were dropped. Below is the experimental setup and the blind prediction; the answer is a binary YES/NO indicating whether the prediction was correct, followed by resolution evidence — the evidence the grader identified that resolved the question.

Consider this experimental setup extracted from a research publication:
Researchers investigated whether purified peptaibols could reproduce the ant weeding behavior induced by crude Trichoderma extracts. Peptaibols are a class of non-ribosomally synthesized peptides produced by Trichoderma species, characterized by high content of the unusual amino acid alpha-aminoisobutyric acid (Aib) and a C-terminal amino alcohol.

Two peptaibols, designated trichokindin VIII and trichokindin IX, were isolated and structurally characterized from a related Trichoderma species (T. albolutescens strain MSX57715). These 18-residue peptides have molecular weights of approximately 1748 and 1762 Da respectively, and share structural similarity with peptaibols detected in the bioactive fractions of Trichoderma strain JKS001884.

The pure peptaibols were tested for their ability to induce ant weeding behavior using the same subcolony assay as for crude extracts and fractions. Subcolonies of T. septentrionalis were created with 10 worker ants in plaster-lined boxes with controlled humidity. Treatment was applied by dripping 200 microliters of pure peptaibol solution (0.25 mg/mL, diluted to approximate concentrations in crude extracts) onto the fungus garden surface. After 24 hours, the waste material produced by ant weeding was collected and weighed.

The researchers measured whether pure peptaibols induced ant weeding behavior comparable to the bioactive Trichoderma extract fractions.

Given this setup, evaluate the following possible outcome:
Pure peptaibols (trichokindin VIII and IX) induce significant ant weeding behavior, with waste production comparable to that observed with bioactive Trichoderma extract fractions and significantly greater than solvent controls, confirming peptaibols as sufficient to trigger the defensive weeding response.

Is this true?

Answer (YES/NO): YES